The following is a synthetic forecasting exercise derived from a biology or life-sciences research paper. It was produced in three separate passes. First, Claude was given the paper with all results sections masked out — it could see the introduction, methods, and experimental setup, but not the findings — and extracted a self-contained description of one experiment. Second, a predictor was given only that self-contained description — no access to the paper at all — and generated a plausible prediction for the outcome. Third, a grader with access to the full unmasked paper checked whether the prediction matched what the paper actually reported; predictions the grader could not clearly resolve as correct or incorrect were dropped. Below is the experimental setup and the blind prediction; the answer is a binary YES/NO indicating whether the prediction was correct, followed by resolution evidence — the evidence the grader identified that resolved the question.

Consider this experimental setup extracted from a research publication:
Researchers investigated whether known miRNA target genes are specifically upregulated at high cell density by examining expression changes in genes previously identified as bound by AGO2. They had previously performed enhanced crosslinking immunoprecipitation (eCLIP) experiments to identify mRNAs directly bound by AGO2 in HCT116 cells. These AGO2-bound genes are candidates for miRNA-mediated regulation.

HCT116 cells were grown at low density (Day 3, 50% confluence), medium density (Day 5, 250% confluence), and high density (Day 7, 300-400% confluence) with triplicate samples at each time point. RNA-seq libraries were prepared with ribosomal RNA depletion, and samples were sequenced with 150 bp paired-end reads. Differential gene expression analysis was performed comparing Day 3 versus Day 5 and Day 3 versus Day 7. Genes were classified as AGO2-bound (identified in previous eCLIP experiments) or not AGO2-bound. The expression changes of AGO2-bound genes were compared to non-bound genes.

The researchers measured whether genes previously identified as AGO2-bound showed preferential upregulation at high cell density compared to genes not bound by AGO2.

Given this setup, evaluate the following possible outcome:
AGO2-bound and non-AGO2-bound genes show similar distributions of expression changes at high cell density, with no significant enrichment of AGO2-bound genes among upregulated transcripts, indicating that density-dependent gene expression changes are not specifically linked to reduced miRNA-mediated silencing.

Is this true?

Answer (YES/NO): NO